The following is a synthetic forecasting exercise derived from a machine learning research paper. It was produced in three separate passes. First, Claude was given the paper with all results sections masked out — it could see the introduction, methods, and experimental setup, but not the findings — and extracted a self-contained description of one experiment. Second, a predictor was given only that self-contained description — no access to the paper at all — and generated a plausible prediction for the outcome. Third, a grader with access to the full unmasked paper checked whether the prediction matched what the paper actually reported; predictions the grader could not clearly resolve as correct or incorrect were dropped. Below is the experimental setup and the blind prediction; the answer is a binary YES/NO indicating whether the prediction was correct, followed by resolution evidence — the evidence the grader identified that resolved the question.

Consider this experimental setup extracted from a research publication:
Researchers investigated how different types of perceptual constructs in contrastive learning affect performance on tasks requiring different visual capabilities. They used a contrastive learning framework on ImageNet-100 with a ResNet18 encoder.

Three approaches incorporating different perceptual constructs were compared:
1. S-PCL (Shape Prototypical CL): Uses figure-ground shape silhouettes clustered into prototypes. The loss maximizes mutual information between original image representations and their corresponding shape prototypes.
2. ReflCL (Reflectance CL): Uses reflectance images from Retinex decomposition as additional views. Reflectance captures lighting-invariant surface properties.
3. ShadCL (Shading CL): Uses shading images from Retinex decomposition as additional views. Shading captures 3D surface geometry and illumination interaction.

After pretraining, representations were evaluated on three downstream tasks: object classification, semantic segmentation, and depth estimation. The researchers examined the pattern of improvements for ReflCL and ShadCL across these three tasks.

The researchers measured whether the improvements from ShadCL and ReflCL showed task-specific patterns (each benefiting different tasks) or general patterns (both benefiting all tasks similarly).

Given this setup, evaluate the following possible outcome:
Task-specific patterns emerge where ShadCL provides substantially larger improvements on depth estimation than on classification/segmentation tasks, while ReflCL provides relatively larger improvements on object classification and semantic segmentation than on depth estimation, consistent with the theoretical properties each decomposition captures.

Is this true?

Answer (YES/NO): YES